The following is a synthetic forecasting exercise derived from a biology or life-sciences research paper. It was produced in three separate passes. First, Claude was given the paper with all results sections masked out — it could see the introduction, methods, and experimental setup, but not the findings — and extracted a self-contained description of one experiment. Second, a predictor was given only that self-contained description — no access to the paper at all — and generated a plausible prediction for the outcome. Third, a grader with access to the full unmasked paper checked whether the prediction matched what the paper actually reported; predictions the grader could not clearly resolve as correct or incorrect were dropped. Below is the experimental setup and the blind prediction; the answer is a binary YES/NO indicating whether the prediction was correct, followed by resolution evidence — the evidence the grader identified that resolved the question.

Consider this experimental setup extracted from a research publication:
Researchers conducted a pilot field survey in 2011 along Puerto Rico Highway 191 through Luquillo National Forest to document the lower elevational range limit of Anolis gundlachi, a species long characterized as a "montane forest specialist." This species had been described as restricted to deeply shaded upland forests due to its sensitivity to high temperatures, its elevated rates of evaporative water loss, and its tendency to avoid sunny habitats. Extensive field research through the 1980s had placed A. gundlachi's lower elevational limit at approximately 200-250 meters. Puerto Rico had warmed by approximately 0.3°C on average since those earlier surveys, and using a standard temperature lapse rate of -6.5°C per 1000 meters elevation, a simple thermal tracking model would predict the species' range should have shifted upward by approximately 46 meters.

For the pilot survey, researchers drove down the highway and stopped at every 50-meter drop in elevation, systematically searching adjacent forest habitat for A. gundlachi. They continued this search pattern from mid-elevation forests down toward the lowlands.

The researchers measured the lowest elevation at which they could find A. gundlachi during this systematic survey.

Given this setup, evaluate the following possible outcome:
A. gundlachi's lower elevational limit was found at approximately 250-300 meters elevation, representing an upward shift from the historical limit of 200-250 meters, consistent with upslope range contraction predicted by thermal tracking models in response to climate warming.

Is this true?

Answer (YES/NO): NO